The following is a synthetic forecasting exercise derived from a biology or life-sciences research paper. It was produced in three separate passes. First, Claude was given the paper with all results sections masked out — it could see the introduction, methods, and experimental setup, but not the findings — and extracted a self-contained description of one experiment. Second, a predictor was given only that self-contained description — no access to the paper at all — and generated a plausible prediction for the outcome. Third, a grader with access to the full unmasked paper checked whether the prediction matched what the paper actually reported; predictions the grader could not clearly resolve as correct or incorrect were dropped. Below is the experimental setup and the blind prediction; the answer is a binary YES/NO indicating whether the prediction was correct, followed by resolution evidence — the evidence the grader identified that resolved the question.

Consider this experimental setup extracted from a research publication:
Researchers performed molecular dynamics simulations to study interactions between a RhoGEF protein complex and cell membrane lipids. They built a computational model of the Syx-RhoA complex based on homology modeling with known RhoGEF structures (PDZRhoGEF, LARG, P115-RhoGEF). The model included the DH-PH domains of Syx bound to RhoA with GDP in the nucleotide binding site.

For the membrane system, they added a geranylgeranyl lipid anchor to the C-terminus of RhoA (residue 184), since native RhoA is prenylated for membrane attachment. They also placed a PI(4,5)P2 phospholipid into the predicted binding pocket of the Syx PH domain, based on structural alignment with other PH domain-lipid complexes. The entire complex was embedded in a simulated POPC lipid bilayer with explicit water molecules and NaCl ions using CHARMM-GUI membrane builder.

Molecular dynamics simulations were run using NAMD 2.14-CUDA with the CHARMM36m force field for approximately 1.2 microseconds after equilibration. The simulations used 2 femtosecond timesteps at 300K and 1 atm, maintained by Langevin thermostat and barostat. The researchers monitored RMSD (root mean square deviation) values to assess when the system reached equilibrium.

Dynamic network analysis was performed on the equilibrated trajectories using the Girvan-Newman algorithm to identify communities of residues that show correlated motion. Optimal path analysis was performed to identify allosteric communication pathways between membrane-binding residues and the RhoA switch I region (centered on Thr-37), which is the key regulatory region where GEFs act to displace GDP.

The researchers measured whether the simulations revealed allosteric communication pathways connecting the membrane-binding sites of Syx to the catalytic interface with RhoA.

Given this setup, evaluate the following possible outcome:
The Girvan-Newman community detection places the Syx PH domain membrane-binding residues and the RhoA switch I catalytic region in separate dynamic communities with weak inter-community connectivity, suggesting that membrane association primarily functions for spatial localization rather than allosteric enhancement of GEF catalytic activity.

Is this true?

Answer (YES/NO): NO